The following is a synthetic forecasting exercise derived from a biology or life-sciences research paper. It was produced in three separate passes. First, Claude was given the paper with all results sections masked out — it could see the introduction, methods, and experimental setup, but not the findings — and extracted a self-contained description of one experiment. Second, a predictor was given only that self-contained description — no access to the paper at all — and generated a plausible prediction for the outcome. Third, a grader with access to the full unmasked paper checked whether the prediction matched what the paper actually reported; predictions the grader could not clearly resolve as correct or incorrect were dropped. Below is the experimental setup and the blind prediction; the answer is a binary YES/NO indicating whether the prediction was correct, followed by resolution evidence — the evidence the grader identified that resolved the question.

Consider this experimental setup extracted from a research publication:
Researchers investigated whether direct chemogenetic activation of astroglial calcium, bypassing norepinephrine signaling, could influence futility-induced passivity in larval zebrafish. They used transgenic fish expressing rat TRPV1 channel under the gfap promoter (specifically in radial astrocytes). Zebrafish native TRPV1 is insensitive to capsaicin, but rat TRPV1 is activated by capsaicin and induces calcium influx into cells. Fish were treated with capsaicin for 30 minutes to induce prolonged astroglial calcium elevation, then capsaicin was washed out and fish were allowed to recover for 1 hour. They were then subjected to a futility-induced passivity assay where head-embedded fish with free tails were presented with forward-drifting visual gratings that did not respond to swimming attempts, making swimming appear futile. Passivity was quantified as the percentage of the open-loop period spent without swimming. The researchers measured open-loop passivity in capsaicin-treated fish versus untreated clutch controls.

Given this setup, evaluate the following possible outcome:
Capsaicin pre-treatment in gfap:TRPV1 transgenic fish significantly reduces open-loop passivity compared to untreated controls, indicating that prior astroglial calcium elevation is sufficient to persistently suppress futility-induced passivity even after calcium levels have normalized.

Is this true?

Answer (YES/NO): YES